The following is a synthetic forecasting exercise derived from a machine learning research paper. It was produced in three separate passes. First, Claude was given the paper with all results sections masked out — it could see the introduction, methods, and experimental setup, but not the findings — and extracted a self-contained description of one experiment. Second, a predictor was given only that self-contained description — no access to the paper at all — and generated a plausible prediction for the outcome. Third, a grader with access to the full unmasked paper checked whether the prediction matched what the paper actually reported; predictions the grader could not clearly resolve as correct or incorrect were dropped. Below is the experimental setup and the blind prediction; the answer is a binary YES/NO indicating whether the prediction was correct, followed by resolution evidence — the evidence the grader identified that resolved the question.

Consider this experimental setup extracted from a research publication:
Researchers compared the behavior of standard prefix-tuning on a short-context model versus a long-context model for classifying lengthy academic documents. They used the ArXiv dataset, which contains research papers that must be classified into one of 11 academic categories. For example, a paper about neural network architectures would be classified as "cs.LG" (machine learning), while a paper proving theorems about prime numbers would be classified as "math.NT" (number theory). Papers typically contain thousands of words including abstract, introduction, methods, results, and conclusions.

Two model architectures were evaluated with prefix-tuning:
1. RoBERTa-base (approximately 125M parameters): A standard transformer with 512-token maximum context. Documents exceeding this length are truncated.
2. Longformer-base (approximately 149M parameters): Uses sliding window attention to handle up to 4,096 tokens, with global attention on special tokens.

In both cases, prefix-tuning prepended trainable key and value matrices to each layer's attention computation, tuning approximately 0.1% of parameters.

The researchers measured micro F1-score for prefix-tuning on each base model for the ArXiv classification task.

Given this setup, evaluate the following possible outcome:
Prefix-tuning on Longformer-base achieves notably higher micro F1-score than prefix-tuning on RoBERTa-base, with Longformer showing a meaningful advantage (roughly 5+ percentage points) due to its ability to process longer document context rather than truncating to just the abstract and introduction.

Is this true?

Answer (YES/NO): NO